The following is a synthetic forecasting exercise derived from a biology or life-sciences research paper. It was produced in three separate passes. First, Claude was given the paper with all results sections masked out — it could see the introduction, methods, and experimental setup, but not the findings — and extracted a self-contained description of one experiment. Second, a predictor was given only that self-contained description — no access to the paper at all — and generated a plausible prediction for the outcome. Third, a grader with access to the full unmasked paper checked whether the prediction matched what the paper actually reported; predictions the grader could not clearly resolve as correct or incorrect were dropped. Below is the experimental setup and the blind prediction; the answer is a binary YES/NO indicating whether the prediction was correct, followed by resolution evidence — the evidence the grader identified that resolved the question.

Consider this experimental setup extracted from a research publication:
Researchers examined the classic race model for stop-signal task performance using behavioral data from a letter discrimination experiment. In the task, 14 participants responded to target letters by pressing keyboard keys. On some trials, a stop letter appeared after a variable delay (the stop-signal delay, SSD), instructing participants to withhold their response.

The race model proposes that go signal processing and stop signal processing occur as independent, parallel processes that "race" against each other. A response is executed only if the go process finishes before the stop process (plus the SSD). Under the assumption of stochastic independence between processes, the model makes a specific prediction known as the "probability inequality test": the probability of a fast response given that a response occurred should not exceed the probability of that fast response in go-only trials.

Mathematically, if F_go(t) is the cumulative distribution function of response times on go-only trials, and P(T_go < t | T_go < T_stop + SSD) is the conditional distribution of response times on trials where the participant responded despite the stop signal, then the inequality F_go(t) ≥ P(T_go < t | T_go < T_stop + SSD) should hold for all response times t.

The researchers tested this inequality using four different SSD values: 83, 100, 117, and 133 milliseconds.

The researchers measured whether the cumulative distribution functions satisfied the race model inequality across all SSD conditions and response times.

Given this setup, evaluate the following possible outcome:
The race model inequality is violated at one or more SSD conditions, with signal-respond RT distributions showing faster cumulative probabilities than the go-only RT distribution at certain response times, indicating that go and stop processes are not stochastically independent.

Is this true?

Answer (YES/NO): NO